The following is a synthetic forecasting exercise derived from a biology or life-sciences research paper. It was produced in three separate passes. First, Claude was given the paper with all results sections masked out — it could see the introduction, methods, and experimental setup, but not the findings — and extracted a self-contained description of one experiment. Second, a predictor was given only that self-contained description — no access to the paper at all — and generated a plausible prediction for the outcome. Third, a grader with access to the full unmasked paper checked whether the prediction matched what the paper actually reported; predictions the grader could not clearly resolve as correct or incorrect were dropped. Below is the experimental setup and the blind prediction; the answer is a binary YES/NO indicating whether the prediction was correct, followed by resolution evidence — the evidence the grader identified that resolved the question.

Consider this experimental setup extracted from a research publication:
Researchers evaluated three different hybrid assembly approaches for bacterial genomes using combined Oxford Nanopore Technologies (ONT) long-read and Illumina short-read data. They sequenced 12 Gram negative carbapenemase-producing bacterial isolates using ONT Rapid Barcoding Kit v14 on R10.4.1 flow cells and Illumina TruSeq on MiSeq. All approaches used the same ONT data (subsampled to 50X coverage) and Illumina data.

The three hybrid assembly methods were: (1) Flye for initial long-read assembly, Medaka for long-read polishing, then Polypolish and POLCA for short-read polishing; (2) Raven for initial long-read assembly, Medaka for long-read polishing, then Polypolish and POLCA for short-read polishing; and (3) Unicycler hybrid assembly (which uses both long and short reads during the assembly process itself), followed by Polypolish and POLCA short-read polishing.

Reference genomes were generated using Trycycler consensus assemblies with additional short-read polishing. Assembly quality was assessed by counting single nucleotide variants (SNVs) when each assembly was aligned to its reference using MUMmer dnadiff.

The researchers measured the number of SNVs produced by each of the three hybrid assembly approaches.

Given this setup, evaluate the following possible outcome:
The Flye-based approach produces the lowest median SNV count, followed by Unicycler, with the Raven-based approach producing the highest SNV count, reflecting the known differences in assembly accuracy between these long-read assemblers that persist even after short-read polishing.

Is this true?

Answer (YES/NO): NO